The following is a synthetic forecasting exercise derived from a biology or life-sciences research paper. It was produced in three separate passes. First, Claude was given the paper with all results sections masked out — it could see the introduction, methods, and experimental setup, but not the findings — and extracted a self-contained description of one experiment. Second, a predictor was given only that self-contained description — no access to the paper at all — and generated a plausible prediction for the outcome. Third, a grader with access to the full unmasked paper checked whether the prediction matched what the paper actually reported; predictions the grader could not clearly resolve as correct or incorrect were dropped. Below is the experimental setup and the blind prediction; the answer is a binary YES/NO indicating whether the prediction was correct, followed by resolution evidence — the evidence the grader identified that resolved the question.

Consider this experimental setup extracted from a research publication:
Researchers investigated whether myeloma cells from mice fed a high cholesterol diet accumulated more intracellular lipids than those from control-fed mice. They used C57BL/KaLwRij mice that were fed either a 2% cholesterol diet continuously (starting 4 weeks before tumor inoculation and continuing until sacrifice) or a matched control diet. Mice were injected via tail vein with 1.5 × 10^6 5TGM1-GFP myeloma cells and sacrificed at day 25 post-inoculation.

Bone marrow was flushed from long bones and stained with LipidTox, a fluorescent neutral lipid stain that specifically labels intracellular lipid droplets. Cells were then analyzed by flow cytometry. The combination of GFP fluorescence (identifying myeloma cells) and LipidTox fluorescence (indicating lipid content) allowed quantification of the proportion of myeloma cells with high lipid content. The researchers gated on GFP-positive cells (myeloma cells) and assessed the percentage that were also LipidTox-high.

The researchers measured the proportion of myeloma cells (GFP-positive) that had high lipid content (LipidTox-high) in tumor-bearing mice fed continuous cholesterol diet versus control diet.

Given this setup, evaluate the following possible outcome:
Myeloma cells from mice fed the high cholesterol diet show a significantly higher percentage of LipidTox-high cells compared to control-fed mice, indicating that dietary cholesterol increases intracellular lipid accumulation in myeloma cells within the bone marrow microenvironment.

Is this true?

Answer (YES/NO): YES